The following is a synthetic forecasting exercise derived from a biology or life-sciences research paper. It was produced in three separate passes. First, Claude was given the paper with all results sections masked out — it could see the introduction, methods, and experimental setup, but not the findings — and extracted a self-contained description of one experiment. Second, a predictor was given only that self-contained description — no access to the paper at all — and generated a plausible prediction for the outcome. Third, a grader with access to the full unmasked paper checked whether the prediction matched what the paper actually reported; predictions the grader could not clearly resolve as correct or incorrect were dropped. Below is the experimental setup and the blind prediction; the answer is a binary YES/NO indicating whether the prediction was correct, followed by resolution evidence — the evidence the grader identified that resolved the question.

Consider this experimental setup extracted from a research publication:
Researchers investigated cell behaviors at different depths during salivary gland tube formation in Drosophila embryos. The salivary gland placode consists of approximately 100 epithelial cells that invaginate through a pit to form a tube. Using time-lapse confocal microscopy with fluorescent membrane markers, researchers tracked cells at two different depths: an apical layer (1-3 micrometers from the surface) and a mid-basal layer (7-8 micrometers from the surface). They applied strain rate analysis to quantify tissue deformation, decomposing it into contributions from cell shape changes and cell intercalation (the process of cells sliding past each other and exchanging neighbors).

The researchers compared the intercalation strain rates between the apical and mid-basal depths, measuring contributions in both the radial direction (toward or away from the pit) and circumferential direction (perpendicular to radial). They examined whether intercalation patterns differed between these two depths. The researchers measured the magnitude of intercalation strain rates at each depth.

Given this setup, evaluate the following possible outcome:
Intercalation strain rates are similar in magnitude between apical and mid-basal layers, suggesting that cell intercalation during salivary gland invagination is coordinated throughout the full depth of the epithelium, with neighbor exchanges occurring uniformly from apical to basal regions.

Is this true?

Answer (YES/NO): YES